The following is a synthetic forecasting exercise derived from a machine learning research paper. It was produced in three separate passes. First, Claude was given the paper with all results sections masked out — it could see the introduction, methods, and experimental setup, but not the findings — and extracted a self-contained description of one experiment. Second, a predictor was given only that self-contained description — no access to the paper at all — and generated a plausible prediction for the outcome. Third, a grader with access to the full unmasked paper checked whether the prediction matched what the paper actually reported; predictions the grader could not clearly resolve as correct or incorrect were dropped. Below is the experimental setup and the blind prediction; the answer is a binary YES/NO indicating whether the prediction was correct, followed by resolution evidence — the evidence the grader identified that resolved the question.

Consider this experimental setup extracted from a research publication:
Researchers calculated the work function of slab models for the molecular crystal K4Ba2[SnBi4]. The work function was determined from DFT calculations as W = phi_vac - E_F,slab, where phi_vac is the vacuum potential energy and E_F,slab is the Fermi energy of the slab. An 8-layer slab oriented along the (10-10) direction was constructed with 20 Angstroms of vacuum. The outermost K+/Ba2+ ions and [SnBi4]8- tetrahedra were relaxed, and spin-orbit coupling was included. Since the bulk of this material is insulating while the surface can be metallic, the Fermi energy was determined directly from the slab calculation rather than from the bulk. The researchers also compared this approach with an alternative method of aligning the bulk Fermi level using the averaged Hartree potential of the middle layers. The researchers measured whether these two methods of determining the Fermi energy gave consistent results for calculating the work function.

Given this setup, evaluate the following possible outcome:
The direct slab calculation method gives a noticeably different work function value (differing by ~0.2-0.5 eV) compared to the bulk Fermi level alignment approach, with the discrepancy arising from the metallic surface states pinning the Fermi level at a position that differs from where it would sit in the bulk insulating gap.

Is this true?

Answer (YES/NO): NO